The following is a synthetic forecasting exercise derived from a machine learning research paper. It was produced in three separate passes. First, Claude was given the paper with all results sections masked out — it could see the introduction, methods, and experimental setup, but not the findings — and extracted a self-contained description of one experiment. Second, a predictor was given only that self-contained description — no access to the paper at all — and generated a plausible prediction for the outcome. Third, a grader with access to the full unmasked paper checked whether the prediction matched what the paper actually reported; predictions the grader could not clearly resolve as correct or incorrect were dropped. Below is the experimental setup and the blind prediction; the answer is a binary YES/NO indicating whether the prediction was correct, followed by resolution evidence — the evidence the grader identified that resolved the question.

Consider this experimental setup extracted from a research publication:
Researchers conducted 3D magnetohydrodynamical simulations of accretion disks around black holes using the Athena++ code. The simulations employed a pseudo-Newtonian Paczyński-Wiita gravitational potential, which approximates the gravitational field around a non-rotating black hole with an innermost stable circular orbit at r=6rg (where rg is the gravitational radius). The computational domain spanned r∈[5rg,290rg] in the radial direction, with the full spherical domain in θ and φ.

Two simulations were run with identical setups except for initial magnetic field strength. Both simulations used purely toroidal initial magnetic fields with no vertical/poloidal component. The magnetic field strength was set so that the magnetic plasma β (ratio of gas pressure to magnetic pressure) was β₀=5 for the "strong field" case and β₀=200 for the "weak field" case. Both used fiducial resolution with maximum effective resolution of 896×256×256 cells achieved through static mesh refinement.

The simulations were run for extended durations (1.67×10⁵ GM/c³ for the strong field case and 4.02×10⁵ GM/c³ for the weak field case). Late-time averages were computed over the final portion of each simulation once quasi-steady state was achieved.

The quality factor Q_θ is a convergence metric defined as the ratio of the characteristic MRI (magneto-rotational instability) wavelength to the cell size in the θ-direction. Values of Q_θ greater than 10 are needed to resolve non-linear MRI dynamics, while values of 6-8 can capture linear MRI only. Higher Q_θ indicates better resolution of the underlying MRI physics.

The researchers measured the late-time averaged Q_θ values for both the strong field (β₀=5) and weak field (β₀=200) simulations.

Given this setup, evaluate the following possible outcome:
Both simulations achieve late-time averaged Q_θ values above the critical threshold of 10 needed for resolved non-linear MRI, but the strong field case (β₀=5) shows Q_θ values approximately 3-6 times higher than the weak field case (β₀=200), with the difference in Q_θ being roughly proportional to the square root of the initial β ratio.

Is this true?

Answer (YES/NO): NO